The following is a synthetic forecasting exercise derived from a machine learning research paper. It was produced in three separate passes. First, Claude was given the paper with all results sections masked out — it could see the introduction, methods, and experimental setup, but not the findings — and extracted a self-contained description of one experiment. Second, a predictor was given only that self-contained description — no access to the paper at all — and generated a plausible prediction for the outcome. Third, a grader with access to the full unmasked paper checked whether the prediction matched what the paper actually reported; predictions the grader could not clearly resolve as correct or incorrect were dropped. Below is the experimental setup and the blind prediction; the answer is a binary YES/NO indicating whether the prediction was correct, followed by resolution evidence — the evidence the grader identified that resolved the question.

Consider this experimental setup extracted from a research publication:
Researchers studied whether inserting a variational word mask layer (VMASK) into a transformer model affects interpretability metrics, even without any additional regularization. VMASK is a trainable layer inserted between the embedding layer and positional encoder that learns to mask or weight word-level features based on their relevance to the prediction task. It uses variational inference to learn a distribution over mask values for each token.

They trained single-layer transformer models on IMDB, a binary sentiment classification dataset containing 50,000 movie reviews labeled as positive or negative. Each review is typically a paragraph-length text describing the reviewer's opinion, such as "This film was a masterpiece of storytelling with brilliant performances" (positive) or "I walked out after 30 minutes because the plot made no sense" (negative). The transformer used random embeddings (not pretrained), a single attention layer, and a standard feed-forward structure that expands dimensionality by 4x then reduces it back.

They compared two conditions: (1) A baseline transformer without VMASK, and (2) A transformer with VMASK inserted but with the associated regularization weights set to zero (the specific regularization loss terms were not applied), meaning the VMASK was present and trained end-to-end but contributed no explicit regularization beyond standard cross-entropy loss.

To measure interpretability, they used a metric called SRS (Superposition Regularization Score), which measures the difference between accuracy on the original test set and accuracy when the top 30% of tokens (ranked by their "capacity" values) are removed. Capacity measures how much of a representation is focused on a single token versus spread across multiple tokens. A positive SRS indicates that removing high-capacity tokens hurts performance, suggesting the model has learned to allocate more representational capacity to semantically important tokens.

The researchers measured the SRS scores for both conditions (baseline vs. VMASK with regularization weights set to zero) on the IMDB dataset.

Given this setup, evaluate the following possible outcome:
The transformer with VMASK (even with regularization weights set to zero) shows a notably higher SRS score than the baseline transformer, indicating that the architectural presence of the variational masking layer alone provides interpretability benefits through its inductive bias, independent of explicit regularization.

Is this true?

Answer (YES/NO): YES